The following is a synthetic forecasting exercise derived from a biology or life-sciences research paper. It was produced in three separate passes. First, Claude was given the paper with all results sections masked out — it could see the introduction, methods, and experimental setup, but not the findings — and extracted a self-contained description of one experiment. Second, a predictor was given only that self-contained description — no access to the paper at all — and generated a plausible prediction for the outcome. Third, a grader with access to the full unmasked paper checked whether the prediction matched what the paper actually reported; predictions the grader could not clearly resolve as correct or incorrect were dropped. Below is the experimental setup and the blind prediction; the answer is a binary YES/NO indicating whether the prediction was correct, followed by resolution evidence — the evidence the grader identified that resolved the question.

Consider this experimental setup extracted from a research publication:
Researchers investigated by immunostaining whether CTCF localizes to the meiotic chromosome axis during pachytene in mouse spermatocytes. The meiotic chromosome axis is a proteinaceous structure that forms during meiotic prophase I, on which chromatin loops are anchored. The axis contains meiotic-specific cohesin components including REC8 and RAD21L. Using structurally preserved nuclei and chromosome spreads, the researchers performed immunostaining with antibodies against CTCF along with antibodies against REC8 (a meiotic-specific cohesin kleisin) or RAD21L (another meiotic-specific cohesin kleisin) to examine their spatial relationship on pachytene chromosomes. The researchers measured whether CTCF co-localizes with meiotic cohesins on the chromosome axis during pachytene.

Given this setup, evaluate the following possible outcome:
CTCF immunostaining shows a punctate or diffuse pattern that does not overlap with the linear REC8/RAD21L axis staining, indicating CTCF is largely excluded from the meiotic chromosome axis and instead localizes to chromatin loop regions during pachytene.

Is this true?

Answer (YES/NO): NO